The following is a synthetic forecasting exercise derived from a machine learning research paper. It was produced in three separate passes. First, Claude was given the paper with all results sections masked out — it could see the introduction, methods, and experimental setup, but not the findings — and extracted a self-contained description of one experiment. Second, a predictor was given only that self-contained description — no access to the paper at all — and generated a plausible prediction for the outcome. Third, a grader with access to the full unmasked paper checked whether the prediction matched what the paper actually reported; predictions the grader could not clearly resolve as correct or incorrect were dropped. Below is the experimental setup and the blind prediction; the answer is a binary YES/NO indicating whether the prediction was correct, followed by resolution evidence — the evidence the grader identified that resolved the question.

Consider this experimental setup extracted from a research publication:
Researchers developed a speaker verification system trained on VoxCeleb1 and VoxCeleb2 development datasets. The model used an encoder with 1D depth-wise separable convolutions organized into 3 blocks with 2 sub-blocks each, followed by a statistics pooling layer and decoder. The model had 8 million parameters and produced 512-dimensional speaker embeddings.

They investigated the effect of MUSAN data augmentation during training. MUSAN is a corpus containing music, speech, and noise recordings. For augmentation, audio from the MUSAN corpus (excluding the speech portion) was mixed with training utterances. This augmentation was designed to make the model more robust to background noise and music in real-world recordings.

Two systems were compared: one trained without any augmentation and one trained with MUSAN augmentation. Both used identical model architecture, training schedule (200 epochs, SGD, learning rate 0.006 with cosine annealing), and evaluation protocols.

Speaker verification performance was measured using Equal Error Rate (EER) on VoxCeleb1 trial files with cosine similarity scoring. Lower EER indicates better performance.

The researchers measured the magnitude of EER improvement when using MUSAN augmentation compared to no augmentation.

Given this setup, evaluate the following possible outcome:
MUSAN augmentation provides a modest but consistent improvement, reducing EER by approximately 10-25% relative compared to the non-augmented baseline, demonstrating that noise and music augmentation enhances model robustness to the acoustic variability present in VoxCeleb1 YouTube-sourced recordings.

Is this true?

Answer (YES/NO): YES